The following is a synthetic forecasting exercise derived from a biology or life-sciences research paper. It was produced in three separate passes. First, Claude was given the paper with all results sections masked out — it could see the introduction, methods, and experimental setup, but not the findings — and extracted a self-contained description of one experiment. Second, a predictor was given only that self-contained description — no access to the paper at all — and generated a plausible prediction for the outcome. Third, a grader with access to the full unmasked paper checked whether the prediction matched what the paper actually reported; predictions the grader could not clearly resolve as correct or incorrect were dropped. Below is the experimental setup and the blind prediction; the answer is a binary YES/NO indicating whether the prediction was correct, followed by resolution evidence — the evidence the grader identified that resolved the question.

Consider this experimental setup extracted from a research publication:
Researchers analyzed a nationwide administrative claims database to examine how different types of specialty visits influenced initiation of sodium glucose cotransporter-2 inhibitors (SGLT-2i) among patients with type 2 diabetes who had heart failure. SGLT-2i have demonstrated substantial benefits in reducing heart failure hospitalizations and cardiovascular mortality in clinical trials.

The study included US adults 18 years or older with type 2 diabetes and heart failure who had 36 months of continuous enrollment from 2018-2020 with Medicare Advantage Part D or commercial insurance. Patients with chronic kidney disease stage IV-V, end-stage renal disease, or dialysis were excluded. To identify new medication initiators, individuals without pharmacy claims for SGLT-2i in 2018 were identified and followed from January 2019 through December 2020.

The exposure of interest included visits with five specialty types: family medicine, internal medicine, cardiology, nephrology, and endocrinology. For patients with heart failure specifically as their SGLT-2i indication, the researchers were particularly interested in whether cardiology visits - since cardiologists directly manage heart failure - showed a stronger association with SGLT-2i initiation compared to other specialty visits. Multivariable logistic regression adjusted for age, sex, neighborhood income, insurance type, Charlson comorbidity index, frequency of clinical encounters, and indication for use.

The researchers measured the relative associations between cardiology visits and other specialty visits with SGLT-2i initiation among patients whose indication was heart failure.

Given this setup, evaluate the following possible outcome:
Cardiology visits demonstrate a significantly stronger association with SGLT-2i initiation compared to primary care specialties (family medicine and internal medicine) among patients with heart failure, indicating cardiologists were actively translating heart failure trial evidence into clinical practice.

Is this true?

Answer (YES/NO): NO